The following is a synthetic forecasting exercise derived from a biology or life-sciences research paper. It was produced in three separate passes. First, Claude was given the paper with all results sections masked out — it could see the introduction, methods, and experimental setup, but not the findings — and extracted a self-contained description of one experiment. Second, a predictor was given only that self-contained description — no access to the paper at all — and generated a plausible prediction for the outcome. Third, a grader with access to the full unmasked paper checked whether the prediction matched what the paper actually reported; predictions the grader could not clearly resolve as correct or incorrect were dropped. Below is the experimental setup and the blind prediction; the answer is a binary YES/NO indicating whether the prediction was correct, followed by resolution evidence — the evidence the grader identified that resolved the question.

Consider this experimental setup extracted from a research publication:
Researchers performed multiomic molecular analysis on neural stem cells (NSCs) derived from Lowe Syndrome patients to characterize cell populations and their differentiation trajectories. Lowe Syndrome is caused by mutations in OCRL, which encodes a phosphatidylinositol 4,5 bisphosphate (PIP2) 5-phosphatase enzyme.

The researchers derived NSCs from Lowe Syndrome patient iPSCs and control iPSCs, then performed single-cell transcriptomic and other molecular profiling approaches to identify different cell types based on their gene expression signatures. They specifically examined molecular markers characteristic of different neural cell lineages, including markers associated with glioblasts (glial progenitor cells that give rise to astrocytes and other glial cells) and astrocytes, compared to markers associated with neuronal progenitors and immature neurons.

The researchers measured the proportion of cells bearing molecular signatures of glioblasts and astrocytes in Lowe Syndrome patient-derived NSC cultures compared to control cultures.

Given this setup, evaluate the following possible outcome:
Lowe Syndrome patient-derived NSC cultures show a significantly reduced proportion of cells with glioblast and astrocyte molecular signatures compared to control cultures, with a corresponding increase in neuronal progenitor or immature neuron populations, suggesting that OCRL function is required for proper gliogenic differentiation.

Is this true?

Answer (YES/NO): NO